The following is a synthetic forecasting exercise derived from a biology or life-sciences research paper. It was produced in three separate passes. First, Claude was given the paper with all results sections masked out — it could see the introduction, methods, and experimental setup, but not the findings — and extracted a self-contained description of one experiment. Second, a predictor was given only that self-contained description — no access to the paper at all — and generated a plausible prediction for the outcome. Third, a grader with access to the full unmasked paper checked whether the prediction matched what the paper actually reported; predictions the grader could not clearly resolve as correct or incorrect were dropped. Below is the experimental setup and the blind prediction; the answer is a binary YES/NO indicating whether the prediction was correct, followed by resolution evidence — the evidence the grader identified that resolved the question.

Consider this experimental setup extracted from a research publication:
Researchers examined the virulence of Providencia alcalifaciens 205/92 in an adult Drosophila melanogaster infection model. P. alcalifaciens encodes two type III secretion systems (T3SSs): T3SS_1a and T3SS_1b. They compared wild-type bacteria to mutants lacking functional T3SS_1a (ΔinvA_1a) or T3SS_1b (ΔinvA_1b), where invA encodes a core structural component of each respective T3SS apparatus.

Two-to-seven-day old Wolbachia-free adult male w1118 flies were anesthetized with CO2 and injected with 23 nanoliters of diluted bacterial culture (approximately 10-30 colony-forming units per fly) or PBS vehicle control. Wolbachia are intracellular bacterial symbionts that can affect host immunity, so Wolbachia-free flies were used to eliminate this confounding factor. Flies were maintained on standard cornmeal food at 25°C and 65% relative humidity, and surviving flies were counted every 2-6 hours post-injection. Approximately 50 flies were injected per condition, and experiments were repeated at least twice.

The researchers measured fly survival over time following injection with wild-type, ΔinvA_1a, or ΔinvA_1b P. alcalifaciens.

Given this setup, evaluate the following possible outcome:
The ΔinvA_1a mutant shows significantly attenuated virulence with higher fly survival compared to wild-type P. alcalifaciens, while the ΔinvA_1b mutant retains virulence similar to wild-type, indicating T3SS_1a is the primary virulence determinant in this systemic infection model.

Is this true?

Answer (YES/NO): NO